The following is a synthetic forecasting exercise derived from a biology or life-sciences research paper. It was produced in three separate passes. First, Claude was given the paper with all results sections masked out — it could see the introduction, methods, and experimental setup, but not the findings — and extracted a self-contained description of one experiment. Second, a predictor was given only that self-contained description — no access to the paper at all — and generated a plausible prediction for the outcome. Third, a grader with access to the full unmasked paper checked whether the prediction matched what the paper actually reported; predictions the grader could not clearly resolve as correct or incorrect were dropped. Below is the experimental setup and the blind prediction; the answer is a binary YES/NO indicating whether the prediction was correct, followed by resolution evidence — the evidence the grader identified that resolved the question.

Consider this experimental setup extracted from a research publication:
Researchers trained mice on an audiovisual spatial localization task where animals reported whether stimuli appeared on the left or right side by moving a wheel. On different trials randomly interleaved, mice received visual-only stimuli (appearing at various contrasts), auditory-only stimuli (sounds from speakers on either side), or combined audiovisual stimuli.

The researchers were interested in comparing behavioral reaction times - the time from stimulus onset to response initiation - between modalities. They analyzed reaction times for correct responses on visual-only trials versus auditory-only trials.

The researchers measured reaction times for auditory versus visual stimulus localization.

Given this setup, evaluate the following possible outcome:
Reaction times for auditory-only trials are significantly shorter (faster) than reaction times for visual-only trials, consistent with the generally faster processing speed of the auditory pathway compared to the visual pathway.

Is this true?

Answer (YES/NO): YES